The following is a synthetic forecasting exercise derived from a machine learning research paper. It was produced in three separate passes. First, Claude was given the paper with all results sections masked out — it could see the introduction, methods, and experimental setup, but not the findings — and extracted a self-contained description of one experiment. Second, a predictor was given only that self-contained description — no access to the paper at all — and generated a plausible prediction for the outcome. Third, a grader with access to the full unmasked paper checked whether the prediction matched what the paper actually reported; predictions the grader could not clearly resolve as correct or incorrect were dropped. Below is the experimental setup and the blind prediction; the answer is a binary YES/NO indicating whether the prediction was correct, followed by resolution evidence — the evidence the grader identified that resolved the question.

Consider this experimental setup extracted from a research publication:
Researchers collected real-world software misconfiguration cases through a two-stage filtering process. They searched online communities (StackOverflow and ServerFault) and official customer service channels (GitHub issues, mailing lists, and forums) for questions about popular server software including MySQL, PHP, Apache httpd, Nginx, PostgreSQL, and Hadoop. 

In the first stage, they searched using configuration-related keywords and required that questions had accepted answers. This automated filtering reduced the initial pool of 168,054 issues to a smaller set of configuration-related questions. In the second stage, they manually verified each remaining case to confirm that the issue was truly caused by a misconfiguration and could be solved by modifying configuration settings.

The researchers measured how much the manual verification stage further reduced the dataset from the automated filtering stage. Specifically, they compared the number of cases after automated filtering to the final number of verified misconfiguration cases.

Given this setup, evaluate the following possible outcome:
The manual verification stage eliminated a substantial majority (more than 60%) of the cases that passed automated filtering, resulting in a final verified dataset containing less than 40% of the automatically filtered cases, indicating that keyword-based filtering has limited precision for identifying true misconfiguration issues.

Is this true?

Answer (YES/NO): YES